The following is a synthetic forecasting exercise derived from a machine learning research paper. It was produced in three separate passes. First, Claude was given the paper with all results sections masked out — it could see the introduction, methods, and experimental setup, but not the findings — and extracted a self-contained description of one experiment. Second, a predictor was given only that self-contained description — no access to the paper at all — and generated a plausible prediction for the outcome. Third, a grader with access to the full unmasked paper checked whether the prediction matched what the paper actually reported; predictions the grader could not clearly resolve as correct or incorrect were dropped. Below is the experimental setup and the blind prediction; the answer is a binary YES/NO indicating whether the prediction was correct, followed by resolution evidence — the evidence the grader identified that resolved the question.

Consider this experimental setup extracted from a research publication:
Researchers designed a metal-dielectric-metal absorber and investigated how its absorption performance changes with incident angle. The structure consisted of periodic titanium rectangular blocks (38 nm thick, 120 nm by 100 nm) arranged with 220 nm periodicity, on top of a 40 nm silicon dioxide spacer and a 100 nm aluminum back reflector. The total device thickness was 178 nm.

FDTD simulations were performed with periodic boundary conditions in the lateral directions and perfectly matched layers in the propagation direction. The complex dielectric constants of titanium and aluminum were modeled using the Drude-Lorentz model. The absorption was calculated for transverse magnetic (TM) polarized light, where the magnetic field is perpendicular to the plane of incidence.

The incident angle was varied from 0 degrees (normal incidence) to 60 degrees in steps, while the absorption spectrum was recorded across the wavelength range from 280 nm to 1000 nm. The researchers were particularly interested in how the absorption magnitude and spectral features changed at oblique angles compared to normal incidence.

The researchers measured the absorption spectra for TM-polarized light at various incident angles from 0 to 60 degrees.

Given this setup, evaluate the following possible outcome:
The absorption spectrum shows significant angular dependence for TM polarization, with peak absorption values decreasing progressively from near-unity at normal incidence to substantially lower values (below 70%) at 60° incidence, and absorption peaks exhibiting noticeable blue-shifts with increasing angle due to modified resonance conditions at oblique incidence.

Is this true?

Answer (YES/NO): NO